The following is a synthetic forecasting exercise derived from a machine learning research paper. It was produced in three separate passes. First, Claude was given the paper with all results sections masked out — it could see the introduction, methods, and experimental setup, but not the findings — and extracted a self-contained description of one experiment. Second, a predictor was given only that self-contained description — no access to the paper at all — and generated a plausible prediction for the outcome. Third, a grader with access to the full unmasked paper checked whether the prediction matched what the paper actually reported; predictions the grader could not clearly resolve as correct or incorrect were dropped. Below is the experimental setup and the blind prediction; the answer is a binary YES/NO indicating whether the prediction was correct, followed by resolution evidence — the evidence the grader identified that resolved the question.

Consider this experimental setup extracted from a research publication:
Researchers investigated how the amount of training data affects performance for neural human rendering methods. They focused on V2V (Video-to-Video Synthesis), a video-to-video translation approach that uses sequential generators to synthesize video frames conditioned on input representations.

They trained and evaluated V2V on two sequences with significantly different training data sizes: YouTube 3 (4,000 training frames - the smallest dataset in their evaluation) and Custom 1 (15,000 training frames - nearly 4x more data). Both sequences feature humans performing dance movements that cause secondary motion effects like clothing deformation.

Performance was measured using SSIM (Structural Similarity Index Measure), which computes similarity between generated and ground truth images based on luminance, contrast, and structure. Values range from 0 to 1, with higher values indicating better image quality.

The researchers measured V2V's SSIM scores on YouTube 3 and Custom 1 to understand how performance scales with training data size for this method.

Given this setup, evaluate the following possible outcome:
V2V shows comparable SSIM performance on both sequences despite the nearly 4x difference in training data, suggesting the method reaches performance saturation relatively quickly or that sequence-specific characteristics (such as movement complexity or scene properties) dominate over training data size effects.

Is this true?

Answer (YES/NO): NO